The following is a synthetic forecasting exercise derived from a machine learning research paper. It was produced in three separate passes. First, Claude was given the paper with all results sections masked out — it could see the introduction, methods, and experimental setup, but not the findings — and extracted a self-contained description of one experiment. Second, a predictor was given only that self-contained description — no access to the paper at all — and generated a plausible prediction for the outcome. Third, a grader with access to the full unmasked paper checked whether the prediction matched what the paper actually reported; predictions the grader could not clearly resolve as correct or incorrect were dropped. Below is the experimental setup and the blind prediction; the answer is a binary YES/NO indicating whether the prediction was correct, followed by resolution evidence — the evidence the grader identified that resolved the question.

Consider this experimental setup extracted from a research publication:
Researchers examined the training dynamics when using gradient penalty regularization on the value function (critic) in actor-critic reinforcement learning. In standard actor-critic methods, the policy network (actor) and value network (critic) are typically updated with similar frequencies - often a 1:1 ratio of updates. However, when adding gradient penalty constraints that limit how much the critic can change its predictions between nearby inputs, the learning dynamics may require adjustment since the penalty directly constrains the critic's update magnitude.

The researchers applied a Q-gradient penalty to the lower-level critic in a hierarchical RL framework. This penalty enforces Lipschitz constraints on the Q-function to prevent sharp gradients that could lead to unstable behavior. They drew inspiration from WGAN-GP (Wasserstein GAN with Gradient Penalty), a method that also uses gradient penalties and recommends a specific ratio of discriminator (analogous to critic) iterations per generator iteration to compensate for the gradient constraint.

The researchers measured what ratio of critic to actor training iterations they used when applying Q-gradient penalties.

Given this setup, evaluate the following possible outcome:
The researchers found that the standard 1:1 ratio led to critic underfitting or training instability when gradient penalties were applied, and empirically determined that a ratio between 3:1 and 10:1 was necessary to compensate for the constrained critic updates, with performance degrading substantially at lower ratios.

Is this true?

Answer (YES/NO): NO